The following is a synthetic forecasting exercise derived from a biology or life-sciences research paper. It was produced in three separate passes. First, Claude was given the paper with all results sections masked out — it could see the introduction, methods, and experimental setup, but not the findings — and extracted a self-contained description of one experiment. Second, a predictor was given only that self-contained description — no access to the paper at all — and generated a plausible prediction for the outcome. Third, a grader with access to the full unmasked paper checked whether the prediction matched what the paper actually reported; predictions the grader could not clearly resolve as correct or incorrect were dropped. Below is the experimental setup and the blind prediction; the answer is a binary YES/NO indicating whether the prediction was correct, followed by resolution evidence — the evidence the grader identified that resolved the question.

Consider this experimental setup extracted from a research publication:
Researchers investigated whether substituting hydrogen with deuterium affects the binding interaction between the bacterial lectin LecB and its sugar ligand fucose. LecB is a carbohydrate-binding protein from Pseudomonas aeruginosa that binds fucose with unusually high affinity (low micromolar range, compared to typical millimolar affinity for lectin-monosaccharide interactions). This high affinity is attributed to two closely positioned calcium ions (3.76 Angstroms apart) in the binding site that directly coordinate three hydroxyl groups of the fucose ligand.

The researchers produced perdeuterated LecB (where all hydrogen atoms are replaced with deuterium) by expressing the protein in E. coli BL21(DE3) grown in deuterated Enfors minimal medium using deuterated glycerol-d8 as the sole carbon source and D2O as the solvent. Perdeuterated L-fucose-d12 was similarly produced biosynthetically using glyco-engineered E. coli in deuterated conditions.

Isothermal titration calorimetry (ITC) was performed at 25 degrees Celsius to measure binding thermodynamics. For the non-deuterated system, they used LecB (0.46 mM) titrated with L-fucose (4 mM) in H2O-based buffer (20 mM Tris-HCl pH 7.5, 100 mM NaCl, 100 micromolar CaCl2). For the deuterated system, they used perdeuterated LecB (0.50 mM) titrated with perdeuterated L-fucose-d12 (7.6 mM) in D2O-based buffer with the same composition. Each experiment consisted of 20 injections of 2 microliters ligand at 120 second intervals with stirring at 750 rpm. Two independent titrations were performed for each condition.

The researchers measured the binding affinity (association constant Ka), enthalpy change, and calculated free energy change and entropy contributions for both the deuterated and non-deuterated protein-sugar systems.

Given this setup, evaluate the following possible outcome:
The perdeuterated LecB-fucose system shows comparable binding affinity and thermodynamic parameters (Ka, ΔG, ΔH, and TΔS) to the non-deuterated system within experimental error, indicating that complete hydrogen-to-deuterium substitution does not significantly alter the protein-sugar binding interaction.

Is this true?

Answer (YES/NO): YES